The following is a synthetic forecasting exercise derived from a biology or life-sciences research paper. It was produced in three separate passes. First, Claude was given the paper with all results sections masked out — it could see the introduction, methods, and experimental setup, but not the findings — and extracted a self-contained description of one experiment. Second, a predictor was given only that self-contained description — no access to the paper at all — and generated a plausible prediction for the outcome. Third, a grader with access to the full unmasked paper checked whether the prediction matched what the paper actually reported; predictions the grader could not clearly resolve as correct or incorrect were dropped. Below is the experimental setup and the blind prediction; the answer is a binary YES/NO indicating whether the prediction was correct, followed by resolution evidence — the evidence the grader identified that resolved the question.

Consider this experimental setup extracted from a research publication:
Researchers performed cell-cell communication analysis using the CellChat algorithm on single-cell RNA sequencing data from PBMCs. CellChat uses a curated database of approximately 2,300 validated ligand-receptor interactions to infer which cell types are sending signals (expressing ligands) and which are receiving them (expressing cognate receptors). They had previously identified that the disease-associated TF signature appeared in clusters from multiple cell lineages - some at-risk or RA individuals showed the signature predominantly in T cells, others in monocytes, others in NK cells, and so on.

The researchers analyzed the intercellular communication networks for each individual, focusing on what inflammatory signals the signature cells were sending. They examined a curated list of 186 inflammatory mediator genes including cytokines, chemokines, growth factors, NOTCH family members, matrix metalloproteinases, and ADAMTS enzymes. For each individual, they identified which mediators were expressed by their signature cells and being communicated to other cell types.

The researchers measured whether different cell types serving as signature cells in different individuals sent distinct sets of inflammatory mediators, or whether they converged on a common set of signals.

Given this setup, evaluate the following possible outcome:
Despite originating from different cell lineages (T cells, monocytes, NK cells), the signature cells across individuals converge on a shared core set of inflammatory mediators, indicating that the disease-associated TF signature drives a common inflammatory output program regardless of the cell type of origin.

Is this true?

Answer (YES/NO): YES